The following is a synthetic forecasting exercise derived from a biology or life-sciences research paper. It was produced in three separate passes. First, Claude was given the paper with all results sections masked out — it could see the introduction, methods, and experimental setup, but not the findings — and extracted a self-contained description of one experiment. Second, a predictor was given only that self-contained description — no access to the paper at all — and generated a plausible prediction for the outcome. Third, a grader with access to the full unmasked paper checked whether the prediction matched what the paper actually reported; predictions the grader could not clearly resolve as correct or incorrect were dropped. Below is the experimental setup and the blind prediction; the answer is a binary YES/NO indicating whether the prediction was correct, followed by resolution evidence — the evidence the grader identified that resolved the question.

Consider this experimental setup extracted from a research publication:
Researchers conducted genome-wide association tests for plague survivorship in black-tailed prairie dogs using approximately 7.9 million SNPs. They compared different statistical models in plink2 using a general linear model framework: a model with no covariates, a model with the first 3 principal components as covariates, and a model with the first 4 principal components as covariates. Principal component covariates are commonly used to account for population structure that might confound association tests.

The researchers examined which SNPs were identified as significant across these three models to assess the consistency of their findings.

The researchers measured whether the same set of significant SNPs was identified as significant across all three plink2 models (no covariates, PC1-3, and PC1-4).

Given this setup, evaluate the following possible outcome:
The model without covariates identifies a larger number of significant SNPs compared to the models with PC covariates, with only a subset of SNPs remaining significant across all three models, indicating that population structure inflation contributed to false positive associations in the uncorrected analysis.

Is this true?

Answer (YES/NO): NO